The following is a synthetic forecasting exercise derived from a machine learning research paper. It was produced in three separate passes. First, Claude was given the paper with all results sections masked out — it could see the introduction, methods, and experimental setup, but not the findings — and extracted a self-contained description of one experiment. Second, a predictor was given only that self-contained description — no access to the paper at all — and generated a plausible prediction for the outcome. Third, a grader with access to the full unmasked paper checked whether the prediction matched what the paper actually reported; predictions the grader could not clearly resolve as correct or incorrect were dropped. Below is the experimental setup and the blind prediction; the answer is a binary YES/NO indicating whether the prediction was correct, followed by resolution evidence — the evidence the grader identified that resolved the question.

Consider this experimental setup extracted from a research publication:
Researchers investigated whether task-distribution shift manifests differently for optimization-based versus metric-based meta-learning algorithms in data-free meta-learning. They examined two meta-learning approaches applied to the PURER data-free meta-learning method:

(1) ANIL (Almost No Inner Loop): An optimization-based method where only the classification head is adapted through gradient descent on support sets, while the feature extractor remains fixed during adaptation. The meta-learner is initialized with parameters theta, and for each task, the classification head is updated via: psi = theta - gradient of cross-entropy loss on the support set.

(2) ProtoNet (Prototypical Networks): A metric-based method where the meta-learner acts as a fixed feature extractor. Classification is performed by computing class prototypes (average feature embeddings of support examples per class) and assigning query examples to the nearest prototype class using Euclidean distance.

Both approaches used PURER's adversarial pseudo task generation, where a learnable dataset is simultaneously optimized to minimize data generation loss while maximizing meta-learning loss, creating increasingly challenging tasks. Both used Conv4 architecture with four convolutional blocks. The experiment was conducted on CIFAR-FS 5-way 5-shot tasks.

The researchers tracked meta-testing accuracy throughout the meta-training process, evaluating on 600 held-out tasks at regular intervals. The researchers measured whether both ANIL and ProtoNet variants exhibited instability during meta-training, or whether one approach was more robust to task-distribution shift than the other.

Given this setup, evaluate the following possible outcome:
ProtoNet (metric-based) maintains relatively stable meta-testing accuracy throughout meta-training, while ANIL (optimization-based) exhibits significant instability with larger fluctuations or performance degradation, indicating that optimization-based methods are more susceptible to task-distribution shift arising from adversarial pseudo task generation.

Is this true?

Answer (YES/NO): NO